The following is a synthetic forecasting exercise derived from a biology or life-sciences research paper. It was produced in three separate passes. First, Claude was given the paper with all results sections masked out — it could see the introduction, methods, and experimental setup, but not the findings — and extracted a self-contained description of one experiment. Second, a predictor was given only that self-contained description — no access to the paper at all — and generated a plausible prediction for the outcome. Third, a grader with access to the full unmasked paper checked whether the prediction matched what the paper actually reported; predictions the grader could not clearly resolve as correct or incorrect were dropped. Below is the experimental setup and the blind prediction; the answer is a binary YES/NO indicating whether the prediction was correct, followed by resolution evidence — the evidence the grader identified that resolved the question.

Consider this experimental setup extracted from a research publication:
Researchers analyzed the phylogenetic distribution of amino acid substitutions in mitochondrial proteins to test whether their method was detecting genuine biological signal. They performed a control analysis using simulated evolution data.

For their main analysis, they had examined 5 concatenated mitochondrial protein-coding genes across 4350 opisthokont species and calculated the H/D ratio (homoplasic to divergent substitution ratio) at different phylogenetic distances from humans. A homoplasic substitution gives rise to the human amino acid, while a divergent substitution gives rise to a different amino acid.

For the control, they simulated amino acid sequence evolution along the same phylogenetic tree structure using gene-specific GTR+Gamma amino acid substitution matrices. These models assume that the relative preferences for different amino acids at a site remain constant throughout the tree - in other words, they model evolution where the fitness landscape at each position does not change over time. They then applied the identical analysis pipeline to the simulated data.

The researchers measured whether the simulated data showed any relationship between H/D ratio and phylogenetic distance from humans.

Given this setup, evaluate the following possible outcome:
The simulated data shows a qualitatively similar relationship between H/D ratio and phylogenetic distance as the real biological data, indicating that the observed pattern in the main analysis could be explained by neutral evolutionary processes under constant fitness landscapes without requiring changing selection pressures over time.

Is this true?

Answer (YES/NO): NO